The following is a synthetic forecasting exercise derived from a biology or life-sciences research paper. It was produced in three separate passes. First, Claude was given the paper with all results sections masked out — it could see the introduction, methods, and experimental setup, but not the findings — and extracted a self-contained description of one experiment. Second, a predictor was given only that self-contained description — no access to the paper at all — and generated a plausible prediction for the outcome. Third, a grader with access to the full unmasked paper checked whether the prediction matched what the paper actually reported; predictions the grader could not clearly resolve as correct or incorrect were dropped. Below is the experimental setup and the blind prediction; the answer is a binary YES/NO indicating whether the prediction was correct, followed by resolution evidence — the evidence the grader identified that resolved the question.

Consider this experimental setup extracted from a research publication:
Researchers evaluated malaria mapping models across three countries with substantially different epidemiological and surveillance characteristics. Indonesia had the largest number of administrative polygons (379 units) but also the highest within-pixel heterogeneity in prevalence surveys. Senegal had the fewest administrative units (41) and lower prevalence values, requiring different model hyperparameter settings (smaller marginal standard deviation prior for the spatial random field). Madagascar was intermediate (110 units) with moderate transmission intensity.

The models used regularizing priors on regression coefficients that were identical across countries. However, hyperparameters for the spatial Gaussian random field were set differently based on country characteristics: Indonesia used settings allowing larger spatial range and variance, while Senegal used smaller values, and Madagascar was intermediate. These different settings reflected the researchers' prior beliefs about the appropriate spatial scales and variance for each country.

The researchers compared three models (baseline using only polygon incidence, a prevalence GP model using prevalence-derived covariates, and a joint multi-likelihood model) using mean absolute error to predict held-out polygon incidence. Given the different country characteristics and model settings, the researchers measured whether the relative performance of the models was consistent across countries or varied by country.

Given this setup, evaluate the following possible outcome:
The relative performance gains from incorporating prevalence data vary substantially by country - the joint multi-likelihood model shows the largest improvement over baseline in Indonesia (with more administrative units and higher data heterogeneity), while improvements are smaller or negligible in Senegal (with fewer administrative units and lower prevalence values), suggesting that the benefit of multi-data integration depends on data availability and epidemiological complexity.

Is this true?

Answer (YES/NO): NO